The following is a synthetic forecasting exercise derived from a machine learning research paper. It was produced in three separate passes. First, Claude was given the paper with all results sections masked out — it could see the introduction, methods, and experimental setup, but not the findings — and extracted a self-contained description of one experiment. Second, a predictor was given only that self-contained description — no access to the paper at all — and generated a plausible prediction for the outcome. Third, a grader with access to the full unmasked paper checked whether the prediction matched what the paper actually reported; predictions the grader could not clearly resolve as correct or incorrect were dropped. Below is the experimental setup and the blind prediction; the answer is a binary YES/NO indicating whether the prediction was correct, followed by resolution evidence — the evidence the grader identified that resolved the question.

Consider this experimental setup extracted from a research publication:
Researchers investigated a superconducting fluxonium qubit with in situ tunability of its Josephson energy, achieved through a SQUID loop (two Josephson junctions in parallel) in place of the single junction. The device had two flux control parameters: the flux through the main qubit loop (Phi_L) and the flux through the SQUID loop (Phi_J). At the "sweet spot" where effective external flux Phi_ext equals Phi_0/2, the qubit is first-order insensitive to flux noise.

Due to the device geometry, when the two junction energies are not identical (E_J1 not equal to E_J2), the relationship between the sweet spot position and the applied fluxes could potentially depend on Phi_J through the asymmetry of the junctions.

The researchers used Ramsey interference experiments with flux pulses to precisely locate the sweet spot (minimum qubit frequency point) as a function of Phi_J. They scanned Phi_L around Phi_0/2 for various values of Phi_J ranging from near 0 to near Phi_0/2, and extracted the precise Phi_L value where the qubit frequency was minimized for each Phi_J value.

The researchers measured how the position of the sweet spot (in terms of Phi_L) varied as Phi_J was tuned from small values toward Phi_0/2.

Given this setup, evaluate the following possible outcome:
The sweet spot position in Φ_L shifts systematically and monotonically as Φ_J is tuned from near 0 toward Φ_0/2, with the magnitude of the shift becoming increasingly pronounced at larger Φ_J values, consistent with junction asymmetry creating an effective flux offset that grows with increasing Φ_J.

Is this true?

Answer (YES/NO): YES